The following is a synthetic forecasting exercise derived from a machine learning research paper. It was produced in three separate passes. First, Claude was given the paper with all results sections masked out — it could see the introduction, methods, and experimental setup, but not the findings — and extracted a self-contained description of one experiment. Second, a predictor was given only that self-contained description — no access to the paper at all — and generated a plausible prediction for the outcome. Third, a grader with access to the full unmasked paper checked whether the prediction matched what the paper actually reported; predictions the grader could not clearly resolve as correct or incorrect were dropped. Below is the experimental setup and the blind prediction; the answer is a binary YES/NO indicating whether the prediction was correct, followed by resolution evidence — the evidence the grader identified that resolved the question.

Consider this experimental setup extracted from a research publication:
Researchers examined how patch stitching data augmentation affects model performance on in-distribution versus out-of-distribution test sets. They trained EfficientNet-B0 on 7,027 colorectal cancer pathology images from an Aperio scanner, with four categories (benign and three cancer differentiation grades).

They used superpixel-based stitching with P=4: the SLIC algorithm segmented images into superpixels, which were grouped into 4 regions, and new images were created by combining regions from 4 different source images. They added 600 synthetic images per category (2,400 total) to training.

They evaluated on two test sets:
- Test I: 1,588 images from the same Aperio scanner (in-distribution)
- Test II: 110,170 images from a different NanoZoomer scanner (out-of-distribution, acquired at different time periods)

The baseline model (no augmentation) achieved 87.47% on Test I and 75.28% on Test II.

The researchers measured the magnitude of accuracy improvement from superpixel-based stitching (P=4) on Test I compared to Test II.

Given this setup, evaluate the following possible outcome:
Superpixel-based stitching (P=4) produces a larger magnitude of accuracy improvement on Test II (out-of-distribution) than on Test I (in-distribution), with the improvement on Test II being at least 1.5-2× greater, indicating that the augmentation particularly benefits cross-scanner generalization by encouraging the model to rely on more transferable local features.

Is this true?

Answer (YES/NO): YES